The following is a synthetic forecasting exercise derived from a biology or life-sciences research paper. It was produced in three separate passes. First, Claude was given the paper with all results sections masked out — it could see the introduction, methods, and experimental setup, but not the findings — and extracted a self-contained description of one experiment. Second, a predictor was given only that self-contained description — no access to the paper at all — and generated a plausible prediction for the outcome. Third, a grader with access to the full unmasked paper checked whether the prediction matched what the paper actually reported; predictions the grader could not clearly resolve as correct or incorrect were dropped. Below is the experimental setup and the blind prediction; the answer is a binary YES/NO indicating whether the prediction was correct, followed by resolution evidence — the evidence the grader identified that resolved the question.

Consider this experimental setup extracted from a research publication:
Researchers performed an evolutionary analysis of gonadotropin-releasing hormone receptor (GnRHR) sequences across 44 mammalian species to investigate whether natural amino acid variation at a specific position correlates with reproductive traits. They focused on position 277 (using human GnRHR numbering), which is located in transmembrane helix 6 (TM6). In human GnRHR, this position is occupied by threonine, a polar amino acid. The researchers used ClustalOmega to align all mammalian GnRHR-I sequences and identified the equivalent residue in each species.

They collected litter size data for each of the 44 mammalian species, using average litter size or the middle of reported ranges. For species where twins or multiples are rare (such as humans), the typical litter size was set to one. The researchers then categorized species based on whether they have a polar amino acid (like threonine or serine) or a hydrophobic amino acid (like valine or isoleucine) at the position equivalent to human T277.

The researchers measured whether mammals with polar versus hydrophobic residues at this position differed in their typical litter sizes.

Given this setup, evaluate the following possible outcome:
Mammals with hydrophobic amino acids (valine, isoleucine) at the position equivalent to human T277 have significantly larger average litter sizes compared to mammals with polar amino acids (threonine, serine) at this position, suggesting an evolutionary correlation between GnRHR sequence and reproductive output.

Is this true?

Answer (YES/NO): YES